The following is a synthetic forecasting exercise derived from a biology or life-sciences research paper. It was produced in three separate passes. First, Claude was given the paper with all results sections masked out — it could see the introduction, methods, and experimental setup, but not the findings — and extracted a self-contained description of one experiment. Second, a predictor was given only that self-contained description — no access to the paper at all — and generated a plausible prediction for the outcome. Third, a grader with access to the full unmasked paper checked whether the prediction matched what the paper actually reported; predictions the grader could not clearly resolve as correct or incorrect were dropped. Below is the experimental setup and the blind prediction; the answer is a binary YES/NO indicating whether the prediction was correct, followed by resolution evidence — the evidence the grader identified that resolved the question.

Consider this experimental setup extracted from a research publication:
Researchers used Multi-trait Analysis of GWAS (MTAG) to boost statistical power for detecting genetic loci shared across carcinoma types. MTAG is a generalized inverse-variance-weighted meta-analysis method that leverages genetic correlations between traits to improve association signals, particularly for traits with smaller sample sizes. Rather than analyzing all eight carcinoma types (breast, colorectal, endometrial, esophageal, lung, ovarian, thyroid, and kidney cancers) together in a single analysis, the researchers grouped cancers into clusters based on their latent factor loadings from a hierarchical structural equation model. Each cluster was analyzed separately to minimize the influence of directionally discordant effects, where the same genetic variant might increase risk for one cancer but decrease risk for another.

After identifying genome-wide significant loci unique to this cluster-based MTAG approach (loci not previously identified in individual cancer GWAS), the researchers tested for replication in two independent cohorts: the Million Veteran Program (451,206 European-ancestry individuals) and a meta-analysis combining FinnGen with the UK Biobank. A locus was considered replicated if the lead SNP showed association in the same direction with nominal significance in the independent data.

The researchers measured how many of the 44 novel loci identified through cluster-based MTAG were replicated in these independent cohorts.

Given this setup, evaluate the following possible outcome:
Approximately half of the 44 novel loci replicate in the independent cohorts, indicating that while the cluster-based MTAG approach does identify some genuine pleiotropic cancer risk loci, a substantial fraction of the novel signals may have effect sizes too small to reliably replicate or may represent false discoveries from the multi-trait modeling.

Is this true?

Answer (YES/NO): NO